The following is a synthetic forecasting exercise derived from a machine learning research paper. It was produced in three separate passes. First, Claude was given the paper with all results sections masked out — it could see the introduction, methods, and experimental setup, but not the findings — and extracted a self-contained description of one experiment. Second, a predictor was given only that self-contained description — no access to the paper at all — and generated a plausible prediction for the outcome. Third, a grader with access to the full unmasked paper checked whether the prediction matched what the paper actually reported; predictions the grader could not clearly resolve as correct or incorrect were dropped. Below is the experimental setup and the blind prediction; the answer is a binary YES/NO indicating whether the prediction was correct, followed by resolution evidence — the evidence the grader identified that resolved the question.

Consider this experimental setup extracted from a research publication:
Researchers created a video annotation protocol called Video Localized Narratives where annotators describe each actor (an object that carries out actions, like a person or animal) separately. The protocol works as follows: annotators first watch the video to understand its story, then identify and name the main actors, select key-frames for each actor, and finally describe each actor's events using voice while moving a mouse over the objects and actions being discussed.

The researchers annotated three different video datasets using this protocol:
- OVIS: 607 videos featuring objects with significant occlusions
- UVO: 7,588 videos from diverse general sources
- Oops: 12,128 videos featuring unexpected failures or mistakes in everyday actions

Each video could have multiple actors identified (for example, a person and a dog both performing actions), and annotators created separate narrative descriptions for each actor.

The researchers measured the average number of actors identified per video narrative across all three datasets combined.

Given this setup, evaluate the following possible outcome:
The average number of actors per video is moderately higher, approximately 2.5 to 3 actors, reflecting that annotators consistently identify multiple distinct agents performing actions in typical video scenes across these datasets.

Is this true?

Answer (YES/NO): NO